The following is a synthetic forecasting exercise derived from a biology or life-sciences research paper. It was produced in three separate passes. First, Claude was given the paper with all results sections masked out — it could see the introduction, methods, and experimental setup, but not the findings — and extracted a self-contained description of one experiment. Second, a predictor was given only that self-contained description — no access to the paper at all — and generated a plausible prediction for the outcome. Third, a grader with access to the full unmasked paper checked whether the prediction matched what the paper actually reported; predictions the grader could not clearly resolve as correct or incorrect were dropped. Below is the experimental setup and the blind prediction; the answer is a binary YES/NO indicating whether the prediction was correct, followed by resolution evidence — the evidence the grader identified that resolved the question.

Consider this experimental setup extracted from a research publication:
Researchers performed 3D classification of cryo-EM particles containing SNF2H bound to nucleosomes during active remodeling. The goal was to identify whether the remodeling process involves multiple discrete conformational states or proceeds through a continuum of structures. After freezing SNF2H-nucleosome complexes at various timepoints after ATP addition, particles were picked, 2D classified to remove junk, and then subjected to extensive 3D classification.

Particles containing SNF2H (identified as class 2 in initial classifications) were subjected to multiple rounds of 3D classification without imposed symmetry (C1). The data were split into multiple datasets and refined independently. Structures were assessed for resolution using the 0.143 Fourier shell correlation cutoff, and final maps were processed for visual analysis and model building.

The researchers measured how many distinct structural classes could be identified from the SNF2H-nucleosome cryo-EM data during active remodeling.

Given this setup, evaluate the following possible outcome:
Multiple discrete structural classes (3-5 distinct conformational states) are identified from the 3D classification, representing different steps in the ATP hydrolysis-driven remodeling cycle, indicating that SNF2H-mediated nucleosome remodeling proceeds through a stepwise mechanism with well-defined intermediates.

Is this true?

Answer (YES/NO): YES